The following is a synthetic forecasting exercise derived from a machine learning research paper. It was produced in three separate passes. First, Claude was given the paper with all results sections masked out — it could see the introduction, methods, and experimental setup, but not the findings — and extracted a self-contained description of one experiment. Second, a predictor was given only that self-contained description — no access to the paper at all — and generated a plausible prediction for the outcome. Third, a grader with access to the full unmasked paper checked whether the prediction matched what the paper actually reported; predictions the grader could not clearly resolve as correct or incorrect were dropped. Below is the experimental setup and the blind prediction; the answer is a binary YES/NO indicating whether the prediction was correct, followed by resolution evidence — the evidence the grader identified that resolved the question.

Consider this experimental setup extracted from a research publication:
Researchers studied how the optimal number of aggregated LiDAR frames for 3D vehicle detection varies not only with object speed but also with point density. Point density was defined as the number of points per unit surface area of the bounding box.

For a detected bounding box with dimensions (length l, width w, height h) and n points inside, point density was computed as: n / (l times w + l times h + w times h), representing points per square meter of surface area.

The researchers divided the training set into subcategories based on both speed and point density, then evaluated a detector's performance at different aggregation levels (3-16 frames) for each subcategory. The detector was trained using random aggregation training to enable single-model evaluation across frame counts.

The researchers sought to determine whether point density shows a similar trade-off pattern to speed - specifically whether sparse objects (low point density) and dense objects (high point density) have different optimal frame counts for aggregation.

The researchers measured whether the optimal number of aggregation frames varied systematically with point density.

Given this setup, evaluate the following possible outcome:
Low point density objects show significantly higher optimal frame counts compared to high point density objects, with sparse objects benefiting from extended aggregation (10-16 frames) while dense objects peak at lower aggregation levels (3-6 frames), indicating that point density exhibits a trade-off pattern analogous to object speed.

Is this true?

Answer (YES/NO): NO